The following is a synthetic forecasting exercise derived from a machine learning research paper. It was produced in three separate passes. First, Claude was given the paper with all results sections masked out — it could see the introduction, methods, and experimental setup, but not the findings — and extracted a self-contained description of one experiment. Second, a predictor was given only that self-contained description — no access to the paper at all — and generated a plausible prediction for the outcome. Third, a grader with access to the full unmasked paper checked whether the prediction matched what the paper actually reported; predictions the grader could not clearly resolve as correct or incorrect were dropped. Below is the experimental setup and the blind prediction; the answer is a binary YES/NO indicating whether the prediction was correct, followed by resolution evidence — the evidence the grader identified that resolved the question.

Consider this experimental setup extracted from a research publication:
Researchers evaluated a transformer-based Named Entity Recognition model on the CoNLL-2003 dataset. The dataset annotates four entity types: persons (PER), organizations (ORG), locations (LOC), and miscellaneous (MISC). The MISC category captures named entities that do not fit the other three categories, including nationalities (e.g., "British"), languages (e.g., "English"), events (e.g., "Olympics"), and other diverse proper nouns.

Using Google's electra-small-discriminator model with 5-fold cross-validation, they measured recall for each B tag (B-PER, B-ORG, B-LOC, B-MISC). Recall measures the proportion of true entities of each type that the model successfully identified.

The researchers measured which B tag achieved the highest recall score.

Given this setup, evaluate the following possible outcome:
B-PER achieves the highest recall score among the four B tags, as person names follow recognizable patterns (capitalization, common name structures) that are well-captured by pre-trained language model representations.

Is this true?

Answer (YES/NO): YES